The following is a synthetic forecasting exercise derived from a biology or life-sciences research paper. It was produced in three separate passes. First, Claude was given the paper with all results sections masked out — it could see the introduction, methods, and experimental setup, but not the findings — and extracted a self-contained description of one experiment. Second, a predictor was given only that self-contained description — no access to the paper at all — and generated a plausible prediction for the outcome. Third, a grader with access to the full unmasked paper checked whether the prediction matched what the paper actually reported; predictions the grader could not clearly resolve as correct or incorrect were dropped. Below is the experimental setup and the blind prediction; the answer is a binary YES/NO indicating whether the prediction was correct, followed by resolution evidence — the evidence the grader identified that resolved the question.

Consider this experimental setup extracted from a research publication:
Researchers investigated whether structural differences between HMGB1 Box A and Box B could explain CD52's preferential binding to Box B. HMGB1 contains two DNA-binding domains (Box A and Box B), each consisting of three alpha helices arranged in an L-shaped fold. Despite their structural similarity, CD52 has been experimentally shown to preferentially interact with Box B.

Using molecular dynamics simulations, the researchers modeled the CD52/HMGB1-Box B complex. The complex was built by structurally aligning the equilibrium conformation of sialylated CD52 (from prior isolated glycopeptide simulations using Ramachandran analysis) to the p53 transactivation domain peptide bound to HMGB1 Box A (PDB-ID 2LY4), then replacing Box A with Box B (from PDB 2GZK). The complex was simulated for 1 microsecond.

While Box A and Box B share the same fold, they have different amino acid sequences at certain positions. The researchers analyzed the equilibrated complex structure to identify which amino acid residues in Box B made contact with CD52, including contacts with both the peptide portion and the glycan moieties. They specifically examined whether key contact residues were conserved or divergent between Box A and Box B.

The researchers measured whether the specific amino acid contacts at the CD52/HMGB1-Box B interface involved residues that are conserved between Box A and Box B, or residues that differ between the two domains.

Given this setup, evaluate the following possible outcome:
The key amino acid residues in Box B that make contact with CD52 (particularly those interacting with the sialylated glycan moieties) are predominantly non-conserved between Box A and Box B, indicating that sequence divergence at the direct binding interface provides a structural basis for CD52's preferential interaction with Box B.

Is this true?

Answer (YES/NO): YES